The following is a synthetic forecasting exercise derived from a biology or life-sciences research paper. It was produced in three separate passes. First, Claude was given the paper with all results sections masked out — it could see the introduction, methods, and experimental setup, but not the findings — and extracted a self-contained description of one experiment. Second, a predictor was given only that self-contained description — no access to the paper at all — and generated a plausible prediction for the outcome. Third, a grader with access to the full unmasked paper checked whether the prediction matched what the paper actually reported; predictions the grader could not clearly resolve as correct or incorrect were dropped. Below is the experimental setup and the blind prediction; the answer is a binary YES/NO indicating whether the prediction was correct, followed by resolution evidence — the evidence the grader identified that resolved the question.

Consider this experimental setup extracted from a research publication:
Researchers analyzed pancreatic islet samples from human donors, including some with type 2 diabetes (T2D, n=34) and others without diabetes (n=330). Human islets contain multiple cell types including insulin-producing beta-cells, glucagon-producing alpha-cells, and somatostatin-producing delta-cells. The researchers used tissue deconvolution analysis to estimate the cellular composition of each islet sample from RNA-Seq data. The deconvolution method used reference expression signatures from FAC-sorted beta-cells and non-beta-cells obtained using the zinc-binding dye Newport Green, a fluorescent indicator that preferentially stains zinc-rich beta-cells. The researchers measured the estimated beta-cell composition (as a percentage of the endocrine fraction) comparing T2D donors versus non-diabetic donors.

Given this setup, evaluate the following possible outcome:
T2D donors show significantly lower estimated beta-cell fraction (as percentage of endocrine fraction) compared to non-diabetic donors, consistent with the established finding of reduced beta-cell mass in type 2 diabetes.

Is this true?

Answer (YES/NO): YES